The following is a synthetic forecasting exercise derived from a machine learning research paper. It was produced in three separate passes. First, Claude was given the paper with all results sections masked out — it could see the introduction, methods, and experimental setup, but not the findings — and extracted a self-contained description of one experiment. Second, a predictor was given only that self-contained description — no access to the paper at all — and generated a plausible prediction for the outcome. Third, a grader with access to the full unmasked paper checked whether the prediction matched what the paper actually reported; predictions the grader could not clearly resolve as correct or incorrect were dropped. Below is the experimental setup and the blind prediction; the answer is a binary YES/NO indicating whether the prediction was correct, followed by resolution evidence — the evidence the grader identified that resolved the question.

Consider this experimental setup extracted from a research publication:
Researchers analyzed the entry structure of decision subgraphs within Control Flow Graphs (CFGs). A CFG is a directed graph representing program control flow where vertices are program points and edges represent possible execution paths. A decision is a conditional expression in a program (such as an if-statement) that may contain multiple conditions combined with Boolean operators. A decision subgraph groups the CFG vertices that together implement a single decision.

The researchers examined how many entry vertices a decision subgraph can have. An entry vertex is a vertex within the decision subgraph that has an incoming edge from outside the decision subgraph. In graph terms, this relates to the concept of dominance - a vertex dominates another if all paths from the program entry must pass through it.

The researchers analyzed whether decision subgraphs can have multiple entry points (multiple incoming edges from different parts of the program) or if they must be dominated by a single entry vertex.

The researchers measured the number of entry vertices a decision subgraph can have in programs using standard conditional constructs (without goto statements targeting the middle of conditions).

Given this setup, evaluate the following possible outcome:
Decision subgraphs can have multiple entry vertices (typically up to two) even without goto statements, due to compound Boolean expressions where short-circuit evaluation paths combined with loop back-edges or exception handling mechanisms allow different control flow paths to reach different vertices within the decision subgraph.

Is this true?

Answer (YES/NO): NO